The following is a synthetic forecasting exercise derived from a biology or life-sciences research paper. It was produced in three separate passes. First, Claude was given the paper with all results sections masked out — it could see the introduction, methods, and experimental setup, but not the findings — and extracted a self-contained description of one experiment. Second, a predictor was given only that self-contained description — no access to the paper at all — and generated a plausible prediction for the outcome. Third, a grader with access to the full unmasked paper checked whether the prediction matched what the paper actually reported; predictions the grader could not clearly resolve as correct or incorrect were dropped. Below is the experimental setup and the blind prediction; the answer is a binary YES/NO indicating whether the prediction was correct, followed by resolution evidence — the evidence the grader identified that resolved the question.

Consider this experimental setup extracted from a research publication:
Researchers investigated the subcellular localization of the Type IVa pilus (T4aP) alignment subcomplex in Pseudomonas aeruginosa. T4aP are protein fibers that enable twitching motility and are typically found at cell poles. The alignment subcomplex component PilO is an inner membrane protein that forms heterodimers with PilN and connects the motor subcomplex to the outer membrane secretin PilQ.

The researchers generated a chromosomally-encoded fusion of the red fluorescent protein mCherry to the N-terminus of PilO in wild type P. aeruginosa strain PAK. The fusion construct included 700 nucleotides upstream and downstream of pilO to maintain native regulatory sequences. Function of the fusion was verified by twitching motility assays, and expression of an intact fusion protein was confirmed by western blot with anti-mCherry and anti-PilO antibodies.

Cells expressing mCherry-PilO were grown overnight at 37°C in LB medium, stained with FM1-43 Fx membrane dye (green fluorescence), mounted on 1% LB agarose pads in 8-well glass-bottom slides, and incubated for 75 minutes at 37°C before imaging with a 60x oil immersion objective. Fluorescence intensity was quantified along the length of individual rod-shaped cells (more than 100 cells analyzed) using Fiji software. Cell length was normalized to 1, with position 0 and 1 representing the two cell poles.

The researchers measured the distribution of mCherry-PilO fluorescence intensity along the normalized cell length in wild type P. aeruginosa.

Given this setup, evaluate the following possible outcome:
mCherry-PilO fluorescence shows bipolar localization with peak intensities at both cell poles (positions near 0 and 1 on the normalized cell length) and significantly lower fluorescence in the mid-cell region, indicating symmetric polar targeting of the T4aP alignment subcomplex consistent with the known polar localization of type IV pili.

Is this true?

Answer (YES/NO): YES